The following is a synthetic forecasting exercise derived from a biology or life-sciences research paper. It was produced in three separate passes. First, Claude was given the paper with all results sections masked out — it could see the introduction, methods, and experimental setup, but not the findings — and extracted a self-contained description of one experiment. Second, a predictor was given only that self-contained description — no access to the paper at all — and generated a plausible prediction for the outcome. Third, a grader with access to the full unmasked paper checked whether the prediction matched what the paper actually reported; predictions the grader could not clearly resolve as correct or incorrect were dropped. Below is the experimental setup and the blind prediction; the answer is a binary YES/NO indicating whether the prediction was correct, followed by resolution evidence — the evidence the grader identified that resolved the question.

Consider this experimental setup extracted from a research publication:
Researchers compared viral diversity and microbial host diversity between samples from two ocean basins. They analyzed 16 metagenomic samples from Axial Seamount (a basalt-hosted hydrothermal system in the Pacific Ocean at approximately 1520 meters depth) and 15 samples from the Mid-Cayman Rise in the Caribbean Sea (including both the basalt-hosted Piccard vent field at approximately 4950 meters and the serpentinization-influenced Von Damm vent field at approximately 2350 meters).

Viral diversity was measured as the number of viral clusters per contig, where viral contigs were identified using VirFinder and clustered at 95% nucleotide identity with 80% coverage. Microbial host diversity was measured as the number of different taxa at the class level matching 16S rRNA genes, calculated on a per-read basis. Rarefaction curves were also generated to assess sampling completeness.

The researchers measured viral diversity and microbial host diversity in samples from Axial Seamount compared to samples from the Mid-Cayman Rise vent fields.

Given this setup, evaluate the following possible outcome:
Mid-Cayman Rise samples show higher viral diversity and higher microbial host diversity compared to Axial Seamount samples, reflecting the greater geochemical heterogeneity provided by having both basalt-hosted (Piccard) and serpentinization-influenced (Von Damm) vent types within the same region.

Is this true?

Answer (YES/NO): NO